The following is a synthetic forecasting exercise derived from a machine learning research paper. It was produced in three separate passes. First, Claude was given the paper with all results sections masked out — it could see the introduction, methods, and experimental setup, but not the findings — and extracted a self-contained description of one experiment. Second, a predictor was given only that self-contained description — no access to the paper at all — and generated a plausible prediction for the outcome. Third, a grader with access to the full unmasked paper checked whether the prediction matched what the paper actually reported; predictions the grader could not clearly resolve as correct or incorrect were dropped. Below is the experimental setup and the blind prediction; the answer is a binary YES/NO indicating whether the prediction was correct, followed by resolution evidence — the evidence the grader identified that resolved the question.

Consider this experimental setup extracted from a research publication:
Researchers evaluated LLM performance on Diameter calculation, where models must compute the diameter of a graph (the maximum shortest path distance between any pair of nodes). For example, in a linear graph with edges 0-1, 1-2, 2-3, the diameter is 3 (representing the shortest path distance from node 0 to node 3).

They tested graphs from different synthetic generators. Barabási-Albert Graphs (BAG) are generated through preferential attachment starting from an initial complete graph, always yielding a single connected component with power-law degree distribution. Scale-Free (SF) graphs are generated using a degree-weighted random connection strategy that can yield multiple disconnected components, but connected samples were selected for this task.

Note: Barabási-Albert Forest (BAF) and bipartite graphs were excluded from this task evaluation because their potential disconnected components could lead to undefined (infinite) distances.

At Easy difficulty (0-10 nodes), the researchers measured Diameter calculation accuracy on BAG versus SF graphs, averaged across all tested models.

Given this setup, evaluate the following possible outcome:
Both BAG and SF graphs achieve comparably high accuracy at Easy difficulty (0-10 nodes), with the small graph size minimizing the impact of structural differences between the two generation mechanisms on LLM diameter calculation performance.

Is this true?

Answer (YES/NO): NO